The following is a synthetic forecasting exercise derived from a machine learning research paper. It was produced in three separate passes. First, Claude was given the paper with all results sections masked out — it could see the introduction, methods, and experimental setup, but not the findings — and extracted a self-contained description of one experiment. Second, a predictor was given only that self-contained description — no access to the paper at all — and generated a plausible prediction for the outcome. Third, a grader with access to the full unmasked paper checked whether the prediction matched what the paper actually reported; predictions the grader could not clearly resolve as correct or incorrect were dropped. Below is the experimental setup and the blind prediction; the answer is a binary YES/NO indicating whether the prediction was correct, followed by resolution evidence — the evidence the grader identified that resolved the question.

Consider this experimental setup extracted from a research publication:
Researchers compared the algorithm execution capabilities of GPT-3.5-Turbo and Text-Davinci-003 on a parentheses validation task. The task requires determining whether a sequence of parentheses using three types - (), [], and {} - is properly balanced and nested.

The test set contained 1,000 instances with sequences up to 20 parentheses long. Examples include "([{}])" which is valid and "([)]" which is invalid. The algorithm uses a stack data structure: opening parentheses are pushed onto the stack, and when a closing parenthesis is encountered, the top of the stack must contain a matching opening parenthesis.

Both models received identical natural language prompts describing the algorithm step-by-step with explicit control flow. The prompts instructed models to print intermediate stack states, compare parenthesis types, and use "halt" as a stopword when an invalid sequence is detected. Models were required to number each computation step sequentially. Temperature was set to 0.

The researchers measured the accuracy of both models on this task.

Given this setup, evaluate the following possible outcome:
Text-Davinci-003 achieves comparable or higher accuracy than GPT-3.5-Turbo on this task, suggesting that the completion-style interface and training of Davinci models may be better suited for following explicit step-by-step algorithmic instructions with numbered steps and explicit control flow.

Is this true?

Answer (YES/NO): YES